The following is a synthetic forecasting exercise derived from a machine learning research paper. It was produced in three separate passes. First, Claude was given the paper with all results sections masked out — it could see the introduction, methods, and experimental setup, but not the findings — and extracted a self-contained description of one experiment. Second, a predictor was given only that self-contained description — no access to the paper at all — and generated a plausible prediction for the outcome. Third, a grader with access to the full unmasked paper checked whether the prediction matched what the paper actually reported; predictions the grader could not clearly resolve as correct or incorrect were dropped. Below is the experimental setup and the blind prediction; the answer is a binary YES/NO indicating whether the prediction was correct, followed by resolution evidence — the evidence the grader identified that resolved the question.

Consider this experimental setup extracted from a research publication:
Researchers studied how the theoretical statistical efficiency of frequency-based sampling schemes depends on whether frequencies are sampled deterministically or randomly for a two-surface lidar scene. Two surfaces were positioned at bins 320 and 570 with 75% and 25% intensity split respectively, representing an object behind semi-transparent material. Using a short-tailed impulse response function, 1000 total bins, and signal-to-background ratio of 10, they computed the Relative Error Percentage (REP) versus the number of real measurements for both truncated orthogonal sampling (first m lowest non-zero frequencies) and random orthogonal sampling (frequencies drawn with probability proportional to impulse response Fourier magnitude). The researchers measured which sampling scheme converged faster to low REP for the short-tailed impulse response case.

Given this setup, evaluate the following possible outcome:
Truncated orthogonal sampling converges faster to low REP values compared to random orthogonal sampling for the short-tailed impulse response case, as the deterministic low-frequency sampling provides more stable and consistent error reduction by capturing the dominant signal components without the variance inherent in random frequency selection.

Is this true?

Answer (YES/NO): YES